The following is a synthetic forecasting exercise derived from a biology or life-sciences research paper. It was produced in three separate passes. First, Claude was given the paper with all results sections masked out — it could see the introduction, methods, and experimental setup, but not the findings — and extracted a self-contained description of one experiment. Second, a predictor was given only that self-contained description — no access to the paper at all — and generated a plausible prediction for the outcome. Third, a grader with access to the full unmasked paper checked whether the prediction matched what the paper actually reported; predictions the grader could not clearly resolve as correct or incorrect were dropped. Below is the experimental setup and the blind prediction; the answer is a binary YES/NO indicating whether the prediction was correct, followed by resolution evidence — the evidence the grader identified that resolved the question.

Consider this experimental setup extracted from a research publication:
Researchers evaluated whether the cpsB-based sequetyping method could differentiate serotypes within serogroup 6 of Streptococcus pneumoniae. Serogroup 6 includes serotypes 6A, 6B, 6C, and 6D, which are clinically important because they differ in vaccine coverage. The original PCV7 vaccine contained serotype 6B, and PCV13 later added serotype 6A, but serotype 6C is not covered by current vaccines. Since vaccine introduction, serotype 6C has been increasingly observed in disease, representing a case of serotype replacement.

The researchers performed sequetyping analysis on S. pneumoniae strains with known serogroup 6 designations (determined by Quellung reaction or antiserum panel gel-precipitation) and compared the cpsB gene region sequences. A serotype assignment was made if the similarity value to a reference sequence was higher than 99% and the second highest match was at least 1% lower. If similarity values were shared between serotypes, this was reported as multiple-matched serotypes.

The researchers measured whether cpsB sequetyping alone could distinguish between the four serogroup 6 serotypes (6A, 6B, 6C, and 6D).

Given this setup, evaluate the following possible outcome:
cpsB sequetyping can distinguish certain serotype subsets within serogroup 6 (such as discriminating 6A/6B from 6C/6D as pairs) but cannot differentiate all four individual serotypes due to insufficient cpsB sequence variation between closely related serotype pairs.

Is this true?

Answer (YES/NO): NO